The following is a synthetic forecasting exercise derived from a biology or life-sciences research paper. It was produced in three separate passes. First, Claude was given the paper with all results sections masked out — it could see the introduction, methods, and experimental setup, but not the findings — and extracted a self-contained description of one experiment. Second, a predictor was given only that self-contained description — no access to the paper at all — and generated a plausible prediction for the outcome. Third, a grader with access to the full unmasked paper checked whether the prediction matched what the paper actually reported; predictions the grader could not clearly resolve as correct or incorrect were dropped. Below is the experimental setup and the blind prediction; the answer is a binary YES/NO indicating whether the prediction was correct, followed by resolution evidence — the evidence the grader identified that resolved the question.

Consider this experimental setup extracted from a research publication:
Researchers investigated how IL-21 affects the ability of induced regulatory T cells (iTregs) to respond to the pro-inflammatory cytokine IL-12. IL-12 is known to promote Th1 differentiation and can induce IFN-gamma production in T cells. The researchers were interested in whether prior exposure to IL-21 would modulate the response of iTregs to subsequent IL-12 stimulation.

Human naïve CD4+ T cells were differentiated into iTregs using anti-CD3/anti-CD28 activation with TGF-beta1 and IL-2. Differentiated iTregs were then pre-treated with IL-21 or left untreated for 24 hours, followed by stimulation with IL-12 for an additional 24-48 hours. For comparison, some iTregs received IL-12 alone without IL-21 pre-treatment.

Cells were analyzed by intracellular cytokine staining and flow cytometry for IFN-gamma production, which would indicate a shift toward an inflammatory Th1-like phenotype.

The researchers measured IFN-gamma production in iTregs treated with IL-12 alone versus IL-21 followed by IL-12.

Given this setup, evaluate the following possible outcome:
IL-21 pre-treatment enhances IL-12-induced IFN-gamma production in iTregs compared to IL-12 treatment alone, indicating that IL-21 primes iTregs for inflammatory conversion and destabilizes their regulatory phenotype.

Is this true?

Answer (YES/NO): YES